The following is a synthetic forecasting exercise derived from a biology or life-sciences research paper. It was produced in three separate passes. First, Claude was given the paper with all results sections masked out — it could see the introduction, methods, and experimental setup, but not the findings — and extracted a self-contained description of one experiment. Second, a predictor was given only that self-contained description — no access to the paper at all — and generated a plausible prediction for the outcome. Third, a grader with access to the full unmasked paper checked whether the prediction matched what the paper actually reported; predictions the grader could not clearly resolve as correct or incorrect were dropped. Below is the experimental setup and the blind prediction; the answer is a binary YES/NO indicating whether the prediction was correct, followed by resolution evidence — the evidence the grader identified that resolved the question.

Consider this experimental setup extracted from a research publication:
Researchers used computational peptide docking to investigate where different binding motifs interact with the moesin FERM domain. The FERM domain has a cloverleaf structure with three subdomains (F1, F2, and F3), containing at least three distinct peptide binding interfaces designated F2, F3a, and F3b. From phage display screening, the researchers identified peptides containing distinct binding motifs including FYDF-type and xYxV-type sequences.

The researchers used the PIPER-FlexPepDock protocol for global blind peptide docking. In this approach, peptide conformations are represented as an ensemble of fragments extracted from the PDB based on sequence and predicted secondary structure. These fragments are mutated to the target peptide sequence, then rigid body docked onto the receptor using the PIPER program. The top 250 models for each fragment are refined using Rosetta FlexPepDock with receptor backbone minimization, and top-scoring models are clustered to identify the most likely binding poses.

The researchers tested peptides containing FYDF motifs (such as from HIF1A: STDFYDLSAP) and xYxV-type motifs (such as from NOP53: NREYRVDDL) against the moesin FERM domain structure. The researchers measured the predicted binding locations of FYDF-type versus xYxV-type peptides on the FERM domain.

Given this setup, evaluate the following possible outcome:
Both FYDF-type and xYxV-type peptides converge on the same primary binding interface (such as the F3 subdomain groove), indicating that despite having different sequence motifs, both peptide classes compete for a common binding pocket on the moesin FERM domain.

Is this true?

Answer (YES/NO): NO